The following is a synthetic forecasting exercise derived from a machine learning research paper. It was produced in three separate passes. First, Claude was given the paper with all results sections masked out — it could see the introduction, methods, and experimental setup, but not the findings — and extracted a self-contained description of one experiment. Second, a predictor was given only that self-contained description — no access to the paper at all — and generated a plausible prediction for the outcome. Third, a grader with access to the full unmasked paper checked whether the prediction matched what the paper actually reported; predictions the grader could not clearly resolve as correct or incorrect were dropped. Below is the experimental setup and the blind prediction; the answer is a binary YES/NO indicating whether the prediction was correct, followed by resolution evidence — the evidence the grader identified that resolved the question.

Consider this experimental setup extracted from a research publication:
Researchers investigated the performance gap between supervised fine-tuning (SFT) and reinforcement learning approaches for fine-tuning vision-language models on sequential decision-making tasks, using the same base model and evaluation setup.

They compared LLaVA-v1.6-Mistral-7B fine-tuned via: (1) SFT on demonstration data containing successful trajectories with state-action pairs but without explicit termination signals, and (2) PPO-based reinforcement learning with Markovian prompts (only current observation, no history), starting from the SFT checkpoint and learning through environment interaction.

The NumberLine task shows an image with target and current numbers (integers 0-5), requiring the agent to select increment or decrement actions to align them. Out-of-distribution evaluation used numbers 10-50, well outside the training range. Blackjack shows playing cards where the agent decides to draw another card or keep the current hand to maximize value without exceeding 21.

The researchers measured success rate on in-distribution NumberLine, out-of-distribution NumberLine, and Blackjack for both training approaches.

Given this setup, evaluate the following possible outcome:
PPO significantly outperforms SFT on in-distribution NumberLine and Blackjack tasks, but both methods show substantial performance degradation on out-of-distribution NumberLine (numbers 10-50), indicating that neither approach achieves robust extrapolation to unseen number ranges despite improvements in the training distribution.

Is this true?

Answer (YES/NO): YES